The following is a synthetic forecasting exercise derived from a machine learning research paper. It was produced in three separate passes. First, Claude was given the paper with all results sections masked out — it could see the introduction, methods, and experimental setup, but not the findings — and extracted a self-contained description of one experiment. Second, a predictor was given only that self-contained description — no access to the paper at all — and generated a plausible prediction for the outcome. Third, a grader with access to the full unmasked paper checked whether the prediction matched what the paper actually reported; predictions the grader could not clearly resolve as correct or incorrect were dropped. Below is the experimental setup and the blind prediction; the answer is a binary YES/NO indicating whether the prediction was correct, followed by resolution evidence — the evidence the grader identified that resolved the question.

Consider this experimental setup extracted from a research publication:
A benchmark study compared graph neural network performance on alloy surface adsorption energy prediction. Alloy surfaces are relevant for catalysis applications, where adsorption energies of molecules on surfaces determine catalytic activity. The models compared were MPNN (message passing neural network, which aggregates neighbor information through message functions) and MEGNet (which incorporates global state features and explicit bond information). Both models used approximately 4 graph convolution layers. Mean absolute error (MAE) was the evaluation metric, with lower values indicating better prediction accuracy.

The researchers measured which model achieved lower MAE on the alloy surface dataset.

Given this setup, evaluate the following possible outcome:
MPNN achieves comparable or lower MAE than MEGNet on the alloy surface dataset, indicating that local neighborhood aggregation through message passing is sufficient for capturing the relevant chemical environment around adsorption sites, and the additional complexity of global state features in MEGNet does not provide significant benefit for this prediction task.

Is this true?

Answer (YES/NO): YES